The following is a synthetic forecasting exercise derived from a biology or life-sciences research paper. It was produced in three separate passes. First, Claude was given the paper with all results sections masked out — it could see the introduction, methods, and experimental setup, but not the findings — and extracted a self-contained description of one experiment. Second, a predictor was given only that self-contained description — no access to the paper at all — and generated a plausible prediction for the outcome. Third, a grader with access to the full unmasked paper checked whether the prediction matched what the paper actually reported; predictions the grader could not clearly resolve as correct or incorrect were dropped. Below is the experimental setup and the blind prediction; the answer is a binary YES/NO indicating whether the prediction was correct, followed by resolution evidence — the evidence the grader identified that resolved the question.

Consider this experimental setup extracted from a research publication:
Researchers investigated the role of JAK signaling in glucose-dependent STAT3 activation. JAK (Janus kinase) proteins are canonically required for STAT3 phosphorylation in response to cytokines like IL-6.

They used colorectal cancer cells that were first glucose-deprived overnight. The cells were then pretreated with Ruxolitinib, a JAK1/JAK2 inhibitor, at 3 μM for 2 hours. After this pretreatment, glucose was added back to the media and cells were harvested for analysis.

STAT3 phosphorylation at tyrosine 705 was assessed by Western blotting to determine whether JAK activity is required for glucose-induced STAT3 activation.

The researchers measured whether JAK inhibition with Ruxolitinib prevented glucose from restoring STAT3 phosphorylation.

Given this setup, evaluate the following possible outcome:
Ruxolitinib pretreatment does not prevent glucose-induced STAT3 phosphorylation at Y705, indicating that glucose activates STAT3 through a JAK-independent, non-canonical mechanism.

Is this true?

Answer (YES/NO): NO